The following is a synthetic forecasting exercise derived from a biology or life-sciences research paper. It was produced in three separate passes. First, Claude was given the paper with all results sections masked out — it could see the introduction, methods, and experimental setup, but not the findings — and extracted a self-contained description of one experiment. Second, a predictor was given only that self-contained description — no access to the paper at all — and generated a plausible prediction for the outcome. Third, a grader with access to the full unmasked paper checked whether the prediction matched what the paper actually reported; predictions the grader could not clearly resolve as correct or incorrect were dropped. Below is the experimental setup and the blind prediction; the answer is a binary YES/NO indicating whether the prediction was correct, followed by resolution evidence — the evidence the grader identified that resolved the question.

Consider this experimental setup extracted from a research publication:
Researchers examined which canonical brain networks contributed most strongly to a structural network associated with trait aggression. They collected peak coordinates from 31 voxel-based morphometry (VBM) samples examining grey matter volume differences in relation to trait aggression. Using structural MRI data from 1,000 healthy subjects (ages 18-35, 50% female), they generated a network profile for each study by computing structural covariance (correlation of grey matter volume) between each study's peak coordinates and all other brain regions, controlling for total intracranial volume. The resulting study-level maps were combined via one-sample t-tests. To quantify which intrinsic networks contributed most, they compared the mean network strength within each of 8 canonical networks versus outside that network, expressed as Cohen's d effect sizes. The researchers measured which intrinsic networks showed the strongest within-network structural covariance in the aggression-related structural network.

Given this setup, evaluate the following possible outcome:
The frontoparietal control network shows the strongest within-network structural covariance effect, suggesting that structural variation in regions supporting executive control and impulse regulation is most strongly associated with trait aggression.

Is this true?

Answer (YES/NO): NO